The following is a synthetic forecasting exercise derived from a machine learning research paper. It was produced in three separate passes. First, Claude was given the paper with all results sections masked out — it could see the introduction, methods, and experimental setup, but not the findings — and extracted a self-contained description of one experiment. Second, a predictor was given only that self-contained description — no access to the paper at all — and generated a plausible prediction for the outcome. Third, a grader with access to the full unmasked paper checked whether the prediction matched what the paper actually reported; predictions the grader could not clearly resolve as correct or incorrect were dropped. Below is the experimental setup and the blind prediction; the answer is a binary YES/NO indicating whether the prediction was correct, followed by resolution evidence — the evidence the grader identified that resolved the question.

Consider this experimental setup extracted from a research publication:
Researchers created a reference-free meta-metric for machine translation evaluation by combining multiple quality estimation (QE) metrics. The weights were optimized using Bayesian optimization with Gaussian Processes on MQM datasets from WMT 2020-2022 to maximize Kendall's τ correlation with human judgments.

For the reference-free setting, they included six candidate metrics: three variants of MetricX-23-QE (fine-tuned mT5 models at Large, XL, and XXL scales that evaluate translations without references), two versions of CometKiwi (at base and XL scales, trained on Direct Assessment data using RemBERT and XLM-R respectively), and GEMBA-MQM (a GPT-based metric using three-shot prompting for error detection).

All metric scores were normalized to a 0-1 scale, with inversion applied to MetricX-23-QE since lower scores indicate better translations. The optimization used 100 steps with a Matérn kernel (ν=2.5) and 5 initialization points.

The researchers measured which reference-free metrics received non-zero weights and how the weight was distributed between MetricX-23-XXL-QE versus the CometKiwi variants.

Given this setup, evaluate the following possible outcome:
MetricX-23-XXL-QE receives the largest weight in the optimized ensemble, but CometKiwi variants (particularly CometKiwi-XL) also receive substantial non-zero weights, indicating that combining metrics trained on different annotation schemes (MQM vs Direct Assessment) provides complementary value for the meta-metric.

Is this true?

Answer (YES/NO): NO